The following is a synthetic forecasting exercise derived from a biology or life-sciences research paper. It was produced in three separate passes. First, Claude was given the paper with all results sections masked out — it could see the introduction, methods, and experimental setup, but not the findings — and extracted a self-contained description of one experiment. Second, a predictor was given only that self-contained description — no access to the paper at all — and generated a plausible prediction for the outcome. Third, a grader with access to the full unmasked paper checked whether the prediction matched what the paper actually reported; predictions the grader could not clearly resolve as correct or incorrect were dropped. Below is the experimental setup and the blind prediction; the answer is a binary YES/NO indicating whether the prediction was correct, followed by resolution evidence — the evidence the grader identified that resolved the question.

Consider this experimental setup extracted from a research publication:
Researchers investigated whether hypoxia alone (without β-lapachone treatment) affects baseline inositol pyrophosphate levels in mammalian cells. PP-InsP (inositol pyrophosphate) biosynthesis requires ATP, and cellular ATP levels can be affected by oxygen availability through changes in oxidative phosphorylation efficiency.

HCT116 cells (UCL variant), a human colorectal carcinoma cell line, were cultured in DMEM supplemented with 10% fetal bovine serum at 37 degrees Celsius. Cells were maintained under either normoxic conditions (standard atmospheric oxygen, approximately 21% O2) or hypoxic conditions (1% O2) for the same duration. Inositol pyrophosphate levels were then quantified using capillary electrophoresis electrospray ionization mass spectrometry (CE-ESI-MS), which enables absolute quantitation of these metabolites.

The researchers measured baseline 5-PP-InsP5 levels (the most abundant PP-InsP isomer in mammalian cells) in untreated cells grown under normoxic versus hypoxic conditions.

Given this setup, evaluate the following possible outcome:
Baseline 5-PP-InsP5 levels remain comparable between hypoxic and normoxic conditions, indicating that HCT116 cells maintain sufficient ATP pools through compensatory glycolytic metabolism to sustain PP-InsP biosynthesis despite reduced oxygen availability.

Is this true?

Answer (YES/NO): NO